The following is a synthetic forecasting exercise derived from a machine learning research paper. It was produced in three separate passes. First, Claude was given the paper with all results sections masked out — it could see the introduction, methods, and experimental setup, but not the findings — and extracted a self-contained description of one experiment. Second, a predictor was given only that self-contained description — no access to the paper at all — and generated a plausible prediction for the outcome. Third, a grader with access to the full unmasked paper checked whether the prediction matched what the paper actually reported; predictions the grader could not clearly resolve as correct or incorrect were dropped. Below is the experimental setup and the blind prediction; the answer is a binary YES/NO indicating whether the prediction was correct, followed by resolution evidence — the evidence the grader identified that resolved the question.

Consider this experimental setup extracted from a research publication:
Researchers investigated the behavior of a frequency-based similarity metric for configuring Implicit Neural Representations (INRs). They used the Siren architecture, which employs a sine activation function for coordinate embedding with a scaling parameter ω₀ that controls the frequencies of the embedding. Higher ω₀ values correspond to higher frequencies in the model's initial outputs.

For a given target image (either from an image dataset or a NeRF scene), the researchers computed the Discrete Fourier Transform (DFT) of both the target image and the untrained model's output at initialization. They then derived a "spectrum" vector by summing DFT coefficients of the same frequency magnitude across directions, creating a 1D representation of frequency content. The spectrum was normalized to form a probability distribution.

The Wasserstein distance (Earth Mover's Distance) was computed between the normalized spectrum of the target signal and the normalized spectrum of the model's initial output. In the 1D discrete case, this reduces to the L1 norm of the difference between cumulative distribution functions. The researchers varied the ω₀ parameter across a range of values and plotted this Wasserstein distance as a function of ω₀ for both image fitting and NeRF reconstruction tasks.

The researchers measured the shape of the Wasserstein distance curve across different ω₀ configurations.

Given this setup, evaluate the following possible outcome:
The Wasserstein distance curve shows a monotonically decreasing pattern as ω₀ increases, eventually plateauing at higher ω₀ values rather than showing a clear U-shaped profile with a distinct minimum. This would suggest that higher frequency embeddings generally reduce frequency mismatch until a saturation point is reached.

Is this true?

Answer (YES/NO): NO